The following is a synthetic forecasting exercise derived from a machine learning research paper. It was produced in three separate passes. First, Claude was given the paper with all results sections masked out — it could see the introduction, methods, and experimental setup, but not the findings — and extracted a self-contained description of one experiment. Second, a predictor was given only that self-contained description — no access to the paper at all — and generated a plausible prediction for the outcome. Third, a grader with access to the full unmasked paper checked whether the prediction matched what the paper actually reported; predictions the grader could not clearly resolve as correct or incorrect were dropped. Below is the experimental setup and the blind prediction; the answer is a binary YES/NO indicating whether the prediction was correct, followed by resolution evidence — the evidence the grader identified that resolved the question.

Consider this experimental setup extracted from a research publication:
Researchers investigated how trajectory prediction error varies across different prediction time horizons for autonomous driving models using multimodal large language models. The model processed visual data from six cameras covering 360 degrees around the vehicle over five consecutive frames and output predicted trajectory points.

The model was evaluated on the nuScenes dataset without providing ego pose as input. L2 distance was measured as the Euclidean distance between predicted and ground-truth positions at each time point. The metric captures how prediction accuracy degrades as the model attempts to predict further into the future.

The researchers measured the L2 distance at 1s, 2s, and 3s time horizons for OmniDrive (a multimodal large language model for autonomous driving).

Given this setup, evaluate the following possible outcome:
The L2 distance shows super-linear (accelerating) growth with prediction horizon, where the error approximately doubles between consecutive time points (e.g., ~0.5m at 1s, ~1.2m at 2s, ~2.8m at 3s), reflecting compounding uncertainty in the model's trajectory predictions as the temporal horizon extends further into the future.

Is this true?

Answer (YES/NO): NO